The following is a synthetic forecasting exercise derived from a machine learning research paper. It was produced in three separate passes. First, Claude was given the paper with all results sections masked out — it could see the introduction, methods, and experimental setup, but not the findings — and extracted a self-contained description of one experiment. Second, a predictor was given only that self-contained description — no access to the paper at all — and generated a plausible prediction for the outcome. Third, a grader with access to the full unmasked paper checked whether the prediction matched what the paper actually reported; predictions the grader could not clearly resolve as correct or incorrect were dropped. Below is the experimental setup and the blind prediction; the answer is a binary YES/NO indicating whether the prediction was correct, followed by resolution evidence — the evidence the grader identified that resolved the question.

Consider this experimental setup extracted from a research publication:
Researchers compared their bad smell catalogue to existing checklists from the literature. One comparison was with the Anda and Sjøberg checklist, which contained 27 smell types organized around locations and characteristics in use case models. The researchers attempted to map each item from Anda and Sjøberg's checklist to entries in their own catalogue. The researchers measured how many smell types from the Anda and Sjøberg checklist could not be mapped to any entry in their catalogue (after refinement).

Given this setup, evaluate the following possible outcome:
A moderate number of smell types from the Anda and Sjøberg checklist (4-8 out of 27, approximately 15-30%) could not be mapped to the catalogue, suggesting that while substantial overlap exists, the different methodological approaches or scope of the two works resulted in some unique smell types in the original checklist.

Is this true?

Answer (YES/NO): YES